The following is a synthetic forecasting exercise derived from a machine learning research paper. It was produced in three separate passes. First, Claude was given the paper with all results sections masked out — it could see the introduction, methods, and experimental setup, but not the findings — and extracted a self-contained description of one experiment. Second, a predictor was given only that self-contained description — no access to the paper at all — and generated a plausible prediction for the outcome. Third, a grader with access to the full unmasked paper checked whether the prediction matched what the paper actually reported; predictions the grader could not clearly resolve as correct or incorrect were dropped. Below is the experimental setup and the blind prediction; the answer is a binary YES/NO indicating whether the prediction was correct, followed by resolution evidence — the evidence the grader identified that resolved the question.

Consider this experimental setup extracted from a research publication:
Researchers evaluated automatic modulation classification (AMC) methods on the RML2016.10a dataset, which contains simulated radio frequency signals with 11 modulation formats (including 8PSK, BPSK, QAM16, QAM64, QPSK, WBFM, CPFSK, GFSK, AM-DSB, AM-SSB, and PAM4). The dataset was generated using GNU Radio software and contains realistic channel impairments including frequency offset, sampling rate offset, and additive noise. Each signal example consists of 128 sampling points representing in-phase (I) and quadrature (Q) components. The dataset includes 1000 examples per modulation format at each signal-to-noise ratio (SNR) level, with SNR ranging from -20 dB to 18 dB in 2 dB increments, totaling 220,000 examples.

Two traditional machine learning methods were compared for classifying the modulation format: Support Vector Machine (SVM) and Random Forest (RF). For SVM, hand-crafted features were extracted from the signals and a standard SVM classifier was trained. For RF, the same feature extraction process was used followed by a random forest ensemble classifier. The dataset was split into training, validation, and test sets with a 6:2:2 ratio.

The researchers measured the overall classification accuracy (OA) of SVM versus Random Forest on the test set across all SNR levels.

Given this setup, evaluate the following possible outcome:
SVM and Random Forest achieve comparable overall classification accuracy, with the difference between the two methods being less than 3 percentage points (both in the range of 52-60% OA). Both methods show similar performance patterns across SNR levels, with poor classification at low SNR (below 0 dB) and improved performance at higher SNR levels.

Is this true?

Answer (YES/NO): NO